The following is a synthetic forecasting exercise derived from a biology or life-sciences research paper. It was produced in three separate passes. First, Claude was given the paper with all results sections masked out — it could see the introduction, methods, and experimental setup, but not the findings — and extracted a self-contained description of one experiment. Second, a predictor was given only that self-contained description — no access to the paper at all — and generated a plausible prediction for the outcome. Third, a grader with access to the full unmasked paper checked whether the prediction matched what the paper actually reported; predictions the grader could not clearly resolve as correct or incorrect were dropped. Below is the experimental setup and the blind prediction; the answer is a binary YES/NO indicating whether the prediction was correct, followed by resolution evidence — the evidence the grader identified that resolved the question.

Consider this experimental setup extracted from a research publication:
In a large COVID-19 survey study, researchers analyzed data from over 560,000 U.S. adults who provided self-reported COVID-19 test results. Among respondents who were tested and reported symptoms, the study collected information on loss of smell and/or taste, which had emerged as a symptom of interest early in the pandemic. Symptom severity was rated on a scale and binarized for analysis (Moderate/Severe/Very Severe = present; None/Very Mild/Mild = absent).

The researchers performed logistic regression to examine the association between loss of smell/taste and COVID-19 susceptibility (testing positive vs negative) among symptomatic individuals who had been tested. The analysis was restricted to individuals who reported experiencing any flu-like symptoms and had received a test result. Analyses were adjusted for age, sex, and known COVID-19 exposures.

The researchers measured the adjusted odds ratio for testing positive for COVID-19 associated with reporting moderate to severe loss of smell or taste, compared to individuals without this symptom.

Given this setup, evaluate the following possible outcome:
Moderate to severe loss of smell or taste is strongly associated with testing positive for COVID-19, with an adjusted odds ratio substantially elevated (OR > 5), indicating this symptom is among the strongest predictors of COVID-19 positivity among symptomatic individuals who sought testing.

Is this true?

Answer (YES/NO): YES